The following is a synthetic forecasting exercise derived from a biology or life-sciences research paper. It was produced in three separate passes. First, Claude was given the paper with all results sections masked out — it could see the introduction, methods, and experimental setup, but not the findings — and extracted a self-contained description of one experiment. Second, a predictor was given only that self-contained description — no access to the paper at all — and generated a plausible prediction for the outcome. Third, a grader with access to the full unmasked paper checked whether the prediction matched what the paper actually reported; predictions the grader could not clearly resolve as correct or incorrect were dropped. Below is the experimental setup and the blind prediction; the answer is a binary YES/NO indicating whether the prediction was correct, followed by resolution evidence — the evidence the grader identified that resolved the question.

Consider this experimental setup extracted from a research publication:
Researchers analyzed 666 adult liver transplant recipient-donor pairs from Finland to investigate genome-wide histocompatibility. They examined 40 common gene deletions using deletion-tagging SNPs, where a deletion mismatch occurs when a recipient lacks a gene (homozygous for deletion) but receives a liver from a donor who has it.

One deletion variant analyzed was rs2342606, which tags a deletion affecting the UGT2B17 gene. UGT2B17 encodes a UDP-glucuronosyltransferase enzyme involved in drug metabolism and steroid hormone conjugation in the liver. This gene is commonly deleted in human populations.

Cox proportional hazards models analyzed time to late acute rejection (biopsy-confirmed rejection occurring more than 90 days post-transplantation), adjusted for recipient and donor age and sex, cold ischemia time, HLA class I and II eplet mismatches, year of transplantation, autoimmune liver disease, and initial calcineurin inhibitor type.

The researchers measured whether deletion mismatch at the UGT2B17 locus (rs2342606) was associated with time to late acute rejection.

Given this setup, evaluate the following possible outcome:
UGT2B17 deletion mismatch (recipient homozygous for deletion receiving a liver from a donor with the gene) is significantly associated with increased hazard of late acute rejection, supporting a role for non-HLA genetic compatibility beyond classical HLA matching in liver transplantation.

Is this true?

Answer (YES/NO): NO